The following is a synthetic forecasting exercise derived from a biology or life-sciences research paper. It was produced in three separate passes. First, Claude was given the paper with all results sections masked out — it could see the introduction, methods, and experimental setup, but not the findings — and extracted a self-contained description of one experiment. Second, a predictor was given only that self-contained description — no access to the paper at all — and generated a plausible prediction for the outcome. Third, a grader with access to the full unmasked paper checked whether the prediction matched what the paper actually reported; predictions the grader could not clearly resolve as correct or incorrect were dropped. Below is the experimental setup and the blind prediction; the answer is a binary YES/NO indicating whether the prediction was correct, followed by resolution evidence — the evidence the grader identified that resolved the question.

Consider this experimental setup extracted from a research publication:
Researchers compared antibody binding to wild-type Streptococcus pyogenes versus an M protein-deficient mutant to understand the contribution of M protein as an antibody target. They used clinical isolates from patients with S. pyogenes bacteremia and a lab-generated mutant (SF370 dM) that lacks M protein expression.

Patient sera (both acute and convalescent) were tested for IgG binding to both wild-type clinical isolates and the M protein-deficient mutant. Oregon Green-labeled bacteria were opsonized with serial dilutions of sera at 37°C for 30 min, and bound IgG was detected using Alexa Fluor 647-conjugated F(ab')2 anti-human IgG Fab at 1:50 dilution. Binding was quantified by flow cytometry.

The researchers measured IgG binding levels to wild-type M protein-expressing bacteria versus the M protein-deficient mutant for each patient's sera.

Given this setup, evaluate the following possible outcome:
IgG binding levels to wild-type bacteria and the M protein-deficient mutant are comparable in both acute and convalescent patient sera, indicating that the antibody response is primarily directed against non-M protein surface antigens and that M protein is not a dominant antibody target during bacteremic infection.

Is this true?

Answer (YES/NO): NO